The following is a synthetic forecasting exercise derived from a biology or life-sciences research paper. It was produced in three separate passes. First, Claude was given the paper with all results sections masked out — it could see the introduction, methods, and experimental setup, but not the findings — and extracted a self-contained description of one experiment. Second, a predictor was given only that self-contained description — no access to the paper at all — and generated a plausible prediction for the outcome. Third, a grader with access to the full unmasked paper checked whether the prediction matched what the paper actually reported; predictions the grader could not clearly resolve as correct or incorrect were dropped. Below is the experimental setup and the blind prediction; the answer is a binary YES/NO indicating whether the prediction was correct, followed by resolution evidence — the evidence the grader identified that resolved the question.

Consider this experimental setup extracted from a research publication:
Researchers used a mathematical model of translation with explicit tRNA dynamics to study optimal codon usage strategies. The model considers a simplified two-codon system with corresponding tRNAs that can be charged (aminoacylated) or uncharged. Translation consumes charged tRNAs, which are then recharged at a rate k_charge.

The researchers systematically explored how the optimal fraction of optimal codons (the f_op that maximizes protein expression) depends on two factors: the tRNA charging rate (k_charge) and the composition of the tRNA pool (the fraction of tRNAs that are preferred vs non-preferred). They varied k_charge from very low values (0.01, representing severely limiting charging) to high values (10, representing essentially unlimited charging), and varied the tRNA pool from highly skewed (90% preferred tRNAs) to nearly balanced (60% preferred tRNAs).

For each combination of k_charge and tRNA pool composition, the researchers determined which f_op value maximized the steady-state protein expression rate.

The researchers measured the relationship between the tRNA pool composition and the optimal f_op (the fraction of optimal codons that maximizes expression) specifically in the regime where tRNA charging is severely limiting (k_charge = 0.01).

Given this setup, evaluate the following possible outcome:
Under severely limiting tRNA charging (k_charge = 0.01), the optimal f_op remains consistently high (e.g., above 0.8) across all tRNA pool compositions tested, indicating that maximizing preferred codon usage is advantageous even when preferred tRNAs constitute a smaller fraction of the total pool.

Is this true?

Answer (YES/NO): NO